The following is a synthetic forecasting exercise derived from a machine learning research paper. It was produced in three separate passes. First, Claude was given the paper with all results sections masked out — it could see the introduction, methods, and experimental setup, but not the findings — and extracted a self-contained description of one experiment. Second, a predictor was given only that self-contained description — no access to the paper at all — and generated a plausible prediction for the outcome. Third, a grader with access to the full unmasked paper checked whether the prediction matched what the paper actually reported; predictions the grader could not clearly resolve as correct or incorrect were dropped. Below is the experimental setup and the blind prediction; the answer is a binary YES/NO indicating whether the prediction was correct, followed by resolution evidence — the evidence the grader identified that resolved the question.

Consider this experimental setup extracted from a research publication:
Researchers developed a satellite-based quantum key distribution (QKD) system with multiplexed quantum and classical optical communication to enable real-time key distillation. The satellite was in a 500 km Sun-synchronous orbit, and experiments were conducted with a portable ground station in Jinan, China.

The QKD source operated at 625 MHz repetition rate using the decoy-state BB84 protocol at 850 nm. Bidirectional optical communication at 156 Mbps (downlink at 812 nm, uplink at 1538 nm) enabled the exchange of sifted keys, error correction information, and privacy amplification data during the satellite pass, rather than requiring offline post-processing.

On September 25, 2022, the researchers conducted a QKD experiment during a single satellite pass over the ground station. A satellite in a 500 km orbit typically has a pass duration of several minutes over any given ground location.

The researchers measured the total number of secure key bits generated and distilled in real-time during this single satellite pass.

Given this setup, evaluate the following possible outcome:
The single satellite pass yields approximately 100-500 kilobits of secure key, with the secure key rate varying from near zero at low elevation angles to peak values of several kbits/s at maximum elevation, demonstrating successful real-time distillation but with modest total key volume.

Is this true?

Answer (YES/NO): YES